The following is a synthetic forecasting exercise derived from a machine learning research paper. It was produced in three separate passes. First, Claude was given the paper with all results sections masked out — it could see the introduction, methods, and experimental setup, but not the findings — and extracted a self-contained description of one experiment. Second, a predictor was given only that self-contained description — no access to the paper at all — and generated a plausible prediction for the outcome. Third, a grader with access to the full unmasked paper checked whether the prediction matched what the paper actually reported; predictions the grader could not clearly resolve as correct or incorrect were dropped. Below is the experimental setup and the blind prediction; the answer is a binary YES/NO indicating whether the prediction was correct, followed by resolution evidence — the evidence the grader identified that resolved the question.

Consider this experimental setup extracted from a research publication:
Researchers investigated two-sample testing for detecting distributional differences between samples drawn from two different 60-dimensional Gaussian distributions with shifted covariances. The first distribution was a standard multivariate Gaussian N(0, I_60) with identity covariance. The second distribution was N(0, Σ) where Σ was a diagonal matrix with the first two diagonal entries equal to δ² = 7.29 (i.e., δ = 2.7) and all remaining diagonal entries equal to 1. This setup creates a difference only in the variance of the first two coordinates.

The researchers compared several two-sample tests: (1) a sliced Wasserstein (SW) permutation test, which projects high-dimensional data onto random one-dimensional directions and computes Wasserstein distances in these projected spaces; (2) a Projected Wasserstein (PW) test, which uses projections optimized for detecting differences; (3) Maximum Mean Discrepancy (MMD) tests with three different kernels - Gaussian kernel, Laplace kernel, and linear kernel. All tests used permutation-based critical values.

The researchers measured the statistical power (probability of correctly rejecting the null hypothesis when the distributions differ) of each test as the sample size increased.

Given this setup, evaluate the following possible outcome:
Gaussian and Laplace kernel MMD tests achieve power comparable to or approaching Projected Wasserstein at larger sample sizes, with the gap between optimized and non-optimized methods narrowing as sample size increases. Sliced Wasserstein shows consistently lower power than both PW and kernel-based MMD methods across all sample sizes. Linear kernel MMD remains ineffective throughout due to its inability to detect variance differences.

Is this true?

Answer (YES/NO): NO